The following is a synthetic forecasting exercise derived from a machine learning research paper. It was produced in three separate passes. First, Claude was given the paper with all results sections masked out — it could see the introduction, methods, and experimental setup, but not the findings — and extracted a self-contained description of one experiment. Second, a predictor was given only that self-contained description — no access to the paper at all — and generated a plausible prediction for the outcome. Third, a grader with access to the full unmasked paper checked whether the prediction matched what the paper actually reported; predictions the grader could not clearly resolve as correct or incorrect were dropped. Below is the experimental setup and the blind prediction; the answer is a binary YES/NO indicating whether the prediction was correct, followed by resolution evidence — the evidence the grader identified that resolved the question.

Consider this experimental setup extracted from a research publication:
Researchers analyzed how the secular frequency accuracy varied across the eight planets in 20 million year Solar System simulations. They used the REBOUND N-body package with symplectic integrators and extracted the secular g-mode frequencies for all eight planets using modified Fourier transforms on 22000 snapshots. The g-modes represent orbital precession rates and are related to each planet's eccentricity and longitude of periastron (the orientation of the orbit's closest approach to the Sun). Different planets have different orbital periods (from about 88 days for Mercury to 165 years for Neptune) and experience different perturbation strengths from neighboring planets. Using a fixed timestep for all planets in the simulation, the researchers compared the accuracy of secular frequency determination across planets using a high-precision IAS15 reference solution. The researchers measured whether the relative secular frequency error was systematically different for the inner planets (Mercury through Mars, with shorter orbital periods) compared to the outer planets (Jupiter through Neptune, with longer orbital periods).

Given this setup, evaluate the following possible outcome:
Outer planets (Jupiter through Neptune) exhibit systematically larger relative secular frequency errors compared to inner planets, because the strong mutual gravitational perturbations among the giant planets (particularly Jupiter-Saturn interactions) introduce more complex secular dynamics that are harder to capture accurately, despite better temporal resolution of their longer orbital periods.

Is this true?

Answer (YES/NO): NO